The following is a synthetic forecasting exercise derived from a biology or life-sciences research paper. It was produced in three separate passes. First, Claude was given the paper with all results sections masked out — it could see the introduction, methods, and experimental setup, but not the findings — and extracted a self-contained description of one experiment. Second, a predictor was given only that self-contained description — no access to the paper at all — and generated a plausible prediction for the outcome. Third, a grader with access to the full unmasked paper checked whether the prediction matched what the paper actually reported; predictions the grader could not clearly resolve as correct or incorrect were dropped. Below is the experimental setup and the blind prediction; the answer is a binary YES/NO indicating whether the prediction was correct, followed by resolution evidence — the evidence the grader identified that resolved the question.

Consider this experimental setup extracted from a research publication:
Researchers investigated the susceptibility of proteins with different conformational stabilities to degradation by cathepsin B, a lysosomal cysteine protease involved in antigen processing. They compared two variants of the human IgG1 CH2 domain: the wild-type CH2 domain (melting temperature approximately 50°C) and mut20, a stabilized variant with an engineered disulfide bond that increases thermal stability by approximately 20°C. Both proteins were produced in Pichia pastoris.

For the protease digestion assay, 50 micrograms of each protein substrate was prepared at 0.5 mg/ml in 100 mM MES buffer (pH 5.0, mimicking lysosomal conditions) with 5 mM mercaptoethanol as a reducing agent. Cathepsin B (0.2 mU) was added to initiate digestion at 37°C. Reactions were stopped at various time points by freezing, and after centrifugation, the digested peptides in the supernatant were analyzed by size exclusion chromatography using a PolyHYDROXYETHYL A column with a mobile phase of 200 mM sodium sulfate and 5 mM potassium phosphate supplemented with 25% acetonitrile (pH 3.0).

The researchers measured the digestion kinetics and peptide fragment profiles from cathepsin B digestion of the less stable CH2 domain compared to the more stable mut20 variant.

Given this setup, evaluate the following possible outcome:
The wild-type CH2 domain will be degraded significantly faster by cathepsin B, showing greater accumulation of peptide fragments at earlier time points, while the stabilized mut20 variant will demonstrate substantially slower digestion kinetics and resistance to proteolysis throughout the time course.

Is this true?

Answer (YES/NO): YES